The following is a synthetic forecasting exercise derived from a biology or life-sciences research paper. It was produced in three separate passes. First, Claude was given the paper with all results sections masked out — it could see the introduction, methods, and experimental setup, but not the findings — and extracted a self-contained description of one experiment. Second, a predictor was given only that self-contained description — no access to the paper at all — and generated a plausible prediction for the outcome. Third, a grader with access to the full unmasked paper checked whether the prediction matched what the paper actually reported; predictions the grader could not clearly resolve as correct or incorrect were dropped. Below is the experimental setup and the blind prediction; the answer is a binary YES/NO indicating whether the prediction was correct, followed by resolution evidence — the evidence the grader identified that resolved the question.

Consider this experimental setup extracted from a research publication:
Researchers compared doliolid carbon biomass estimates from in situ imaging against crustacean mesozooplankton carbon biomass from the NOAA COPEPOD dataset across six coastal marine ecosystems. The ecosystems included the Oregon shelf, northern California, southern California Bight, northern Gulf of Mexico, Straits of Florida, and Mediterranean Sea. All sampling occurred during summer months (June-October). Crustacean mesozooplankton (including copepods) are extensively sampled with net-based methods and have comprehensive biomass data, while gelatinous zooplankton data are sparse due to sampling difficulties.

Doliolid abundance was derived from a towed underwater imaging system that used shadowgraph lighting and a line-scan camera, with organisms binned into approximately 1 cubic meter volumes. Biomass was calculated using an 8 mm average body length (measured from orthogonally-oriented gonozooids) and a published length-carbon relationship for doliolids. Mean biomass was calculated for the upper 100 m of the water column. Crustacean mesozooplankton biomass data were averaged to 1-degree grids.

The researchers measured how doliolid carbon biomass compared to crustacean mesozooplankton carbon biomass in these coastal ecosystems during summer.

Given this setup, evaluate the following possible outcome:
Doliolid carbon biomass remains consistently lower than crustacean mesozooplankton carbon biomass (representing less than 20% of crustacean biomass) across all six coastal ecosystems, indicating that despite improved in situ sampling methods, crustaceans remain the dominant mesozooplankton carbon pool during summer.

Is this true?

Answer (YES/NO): NO